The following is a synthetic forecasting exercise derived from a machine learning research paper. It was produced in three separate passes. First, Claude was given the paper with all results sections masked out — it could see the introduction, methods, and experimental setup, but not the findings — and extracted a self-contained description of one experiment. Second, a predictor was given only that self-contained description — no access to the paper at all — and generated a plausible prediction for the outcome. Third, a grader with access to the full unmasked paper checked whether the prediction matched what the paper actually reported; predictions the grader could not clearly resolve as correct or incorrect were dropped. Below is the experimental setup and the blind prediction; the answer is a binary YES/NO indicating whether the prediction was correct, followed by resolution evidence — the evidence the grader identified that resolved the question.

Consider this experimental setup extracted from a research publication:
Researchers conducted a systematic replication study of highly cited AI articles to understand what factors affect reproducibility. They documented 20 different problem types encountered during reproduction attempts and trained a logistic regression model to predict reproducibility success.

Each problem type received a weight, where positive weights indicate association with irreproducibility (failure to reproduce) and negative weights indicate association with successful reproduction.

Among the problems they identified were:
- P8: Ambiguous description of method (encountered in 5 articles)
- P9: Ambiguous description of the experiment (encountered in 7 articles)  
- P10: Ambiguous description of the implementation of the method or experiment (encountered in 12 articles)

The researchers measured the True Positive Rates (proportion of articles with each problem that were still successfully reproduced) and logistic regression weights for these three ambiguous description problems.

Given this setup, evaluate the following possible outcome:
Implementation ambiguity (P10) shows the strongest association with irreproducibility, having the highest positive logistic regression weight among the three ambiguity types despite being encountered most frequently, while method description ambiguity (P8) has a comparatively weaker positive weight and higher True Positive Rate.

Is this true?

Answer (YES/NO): NO